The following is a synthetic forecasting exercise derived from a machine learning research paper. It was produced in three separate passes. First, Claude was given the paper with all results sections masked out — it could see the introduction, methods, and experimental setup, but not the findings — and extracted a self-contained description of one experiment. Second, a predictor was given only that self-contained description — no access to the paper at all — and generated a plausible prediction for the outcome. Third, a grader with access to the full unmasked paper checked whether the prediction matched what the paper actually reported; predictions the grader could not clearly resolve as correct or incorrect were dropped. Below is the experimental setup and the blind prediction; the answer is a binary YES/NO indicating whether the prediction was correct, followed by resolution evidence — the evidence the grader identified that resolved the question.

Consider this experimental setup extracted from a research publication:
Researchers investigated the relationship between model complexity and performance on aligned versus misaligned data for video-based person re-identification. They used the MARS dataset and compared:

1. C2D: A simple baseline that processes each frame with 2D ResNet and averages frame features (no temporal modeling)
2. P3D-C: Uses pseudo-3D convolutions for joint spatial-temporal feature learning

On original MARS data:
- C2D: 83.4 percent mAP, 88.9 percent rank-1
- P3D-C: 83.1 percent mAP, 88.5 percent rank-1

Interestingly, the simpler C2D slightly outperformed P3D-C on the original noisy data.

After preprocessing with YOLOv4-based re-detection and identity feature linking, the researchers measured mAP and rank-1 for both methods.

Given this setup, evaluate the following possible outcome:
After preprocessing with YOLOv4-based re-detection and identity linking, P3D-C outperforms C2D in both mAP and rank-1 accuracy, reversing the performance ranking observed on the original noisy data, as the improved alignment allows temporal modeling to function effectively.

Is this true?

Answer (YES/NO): NO